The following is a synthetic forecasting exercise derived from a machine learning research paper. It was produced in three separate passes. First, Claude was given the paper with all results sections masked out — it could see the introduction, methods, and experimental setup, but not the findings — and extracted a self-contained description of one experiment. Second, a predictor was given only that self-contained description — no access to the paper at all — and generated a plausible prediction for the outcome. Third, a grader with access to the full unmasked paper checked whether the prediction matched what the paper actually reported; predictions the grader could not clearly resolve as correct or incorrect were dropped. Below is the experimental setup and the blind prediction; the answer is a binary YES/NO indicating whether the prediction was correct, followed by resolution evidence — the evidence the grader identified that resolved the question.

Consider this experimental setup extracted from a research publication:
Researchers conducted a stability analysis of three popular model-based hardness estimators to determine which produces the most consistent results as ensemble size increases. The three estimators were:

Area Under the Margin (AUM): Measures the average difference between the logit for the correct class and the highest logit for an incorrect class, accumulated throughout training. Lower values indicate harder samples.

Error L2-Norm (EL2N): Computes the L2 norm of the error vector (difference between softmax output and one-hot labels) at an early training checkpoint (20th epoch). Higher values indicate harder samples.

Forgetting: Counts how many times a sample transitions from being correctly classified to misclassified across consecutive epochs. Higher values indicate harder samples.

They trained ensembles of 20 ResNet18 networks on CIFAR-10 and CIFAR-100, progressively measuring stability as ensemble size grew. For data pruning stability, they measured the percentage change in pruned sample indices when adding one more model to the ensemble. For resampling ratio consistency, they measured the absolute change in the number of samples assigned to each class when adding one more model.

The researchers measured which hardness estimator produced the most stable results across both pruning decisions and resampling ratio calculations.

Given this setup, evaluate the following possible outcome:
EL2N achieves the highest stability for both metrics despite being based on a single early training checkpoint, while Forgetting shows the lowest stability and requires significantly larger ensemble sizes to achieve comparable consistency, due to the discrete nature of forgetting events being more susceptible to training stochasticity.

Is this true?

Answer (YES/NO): NO